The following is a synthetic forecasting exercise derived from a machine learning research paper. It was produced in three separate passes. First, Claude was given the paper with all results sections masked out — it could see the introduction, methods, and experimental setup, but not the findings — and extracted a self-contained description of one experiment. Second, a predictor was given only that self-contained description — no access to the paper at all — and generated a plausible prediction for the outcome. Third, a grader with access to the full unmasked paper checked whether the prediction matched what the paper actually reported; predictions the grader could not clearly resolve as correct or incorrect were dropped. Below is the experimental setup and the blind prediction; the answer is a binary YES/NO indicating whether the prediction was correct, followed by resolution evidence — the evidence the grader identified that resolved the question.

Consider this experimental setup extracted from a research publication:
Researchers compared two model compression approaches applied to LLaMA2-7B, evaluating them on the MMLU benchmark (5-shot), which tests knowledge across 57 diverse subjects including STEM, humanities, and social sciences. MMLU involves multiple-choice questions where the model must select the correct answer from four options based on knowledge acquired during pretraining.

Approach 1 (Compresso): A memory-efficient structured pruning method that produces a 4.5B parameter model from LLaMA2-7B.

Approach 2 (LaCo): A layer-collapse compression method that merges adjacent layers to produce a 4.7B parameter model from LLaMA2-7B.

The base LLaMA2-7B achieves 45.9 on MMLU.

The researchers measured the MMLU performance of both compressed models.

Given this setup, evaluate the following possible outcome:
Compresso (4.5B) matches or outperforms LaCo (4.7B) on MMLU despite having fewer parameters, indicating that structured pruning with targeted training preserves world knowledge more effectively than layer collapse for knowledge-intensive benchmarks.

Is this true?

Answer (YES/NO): NO